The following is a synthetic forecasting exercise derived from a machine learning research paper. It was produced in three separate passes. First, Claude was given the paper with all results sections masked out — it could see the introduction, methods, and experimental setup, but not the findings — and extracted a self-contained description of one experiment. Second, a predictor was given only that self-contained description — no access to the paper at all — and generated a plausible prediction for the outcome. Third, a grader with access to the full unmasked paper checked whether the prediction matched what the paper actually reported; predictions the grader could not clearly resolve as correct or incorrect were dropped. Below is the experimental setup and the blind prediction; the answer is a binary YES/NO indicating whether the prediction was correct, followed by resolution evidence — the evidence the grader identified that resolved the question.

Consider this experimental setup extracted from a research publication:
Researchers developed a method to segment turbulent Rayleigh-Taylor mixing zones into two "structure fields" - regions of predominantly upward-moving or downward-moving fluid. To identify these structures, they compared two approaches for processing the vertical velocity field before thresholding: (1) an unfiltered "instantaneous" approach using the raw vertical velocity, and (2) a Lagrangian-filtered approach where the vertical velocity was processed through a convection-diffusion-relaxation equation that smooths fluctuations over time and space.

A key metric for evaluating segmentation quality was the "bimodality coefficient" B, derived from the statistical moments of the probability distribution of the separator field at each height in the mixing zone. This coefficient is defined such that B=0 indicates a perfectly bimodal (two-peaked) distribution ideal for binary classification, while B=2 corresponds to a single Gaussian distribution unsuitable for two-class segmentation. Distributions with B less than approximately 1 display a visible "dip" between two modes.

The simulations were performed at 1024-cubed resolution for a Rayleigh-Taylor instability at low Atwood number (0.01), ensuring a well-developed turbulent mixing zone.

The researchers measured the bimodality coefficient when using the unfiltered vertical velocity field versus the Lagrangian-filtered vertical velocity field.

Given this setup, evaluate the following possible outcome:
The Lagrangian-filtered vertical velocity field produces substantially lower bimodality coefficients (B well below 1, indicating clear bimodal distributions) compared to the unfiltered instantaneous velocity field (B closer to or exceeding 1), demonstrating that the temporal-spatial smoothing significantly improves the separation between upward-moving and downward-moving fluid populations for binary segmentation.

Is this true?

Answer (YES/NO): YES